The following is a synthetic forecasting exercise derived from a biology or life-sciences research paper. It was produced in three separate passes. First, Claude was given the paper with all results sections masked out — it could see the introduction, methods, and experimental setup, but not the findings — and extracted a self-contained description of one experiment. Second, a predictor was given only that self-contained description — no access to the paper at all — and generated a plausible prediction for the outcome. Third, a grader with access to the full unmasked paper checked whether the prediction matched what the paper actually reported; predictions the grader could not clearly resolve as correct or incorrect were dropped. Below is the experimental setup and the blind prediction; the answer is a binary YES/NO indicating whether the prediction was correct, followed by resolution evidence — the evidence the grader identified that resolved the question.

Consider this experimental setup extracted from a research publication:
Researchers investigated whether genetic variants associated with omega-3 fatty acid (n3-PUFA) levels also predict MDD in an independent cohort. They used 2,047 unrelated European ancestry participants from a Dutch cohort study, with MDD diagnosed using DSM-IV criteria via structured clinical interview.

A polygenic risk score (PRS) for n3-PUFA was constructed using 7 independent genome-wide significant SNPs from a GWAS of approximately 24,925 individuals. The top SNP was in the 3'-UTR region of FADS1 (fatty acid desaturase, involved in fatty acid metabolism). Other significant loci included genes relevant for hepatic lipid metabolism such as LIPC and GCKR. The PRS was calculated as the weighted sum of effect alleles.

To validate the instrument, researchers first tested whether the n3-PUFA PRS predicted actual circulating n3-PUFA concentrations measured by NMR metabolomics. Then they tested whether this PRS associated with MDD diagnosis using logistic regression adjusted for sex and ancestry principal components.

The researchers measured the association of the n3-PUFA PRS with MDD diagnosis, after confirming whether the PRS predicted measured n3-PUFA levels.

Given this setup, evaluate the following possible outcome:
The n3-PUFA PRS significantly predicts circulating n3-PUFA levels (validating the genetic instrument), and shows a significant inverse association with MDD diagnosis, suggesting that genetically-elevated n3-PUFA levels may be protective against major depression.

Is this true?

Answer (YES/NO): NO